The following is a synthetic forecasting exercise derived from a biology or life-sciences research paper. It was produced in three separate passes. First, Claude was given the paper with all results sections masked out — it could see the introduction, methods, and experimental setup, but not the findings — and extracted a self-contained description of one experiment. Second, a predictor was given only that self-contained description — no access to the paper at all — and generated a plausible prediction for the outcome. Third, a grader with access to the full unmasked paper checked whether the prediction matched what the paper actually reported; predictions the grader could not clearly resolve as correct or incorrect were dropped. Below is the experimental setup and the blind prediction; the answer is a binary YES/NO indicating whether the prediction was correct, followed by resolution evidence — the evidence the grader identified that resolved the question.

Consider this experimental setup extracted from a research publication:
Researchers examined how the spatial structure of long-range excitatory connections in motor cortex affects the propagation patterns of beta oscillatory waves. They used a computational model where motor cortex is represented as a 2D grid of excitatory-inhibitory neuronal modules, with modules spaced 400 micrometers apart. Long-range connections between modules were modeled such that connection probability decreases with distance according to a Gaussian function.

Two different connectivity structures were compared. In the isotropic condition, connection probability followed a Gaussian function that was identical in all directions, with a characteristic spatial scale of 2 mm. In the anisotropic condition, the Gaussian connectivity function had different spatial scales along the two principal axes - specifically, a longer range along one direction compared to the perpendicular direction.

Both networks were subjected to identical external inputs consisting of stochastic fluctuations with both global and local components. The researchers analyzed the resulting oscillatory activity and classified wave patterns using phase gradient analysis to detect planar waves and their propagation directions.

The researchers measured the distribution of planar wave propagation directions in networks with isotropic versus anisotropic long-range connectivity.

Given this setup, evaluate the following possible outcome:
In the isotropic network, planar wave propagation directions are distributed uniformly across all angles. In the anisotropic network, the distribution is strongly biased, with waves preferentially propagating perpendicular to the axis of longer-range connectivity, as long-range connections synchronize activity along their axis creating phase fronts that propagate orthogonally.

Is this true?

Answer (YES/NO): YES